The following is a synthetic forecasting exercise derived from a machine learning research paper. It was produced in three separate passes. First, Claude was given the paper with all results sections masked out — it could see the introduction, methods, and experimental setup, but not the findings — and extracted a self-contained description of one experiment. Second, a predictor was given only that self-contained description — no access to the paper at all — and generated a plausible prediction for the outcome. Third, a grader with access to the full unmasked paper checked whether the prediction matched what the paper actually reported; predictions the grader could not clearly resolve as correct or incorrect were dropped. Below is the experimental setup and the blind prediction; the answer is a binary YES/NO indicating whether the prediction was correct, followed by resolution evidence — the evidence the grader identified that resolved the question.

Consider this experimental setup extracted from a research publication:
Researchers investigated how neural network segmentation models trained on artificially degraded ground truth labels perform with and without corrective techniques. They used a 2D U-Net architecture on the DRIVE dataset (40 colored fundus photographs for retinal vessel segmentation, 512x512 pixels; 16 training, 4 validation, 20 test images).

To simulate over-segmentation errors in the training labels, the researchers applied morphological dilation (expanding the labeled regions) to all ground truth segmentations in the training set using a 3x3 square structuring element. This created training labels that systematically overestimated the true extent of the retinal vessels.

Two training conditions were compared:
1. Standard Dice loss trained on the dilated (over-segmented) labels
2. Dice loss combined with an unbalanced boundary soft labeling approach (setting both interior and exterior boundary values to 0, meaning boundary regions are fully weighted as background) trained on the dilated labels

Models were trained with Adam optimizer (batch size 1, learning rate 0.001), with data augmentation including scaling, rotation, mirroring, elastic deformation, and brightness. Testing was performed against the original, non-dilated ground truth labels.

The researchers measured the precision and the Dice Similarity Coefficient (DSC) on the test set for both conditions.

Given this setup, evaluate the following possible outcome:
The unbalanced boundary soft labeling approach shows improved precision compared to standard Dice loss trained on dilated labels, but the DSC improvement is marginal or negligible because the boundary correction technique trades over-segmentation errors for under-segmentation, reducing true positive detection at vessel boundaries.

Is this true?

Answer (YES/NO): NO